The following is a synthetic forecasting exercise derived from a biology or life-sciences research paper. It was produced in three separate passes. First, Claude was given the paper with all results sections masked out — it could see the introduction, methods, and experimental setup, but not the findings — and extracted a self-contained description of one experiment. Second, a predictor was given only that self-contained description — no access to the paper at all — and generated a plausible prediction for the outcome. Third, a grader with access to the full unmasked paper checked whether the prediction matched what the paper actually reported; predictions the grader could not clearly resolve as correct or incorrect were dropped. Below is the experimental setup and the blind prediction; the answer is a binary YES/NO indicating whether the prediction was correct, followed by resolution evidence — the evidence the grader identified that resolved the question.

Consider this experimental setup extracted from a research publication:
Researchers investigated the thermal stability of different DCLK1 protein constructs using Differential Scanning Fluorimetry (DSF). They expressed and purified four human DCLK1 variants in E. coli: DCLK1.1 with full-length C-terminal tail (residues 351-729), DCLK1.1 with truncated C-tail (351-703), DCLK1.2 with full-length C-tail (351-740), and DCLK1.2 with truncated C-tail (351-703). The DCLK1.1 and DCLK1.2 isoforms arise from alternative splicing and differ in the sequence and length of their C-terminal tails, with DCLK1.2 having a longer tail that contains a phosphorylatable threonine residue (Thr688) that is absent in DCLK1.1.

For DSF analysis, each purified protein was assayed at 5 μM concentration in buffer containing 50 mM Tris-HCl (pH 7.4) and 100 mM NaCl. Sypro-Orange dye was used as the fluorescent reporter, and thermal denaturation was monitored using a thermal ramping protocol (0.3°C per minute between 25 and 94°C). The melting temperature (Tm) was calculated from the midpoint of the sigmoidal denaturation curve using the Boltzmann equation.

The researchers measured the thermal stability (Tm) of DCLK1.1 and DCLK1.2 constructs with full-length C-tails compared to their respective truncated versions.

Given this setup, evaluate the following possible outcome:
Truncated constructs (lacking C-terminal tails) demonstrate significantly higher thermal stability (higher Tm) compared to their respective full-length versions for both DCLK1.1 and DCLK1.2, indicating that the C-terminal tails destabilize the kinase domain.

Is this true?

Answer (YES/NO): NO